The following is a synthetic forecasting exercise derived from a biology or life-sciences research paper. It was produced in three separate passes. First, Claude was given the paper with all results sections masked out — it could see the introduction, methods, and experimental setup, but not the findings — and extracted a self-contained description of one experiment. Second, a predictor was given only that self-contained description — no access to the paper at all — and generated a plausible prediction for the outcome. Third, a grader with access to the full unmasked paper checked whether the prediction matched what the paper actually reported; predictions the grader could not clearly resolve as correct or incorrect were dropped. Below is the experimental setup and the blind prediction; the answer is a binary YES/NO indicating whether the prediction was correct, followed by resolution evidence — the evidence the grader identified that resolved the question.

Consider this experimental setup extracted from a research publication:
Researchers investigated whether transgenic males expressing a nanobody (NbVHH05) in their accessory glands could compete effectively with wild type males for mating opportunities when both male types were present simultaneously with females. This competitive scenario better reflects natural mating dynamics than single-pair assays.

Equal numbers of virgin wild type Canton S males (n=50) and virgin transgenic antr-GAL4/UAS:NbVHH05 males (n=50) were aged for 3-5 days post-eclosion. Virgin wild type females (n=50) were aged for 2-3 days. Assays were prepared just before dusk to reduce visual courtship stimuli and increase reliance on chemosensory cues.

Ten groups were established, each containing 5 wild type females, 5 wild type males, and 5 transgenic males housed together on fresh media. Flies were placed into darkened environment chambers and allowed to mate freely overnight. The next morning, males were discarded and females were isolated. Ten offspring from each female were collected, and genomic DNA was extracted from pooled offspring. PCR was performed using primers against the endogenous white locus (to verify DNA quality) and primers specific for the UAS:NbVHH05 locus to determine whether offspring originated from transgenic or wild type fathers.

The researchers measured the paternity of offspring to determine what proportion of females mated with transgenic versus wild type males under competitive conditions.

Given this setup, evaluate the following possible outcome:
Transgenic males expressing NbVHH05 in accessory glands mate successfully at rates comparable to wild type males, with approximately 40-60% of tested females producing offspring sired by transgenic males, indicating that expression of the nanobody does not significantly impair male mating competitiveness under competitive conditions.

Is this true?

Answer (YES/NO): NO